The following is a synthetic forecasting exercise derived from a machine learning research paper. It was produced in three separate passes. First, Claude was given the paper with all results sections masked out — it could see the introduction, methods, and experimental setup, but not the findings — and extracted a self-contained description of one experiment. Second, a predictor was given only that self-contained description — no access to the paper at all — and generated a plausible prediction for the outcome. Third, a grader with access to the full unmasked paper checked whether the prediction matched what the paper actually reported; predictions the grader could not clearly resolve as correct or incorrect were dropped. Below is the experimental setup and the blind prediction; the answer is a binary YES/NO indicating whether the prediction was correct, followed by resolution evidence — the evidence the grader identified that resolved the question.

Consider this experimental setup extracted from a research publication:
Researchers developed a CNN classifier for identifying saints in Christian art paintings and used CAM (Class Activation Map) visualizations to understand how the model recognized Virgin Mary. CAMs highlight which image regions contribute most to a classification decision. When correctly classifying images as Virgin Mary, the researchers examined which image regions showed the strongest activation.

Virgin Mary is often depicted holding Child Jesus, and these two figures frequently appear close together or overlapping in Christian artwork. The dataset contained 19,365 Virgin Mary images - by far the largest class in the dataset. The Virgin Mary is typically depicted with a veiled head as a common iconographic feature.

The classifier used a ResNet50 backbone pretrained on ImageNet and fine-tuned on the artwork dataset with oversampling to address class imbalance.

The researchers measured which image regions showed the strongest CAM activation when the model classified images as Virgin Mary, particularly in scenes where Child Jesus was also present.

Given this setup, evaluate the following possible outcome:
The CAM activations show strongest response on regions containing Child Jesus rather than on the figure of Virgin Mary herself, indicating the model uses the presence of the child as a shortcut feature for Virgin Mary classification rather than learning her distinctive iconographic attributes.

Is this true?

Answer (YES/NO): NO